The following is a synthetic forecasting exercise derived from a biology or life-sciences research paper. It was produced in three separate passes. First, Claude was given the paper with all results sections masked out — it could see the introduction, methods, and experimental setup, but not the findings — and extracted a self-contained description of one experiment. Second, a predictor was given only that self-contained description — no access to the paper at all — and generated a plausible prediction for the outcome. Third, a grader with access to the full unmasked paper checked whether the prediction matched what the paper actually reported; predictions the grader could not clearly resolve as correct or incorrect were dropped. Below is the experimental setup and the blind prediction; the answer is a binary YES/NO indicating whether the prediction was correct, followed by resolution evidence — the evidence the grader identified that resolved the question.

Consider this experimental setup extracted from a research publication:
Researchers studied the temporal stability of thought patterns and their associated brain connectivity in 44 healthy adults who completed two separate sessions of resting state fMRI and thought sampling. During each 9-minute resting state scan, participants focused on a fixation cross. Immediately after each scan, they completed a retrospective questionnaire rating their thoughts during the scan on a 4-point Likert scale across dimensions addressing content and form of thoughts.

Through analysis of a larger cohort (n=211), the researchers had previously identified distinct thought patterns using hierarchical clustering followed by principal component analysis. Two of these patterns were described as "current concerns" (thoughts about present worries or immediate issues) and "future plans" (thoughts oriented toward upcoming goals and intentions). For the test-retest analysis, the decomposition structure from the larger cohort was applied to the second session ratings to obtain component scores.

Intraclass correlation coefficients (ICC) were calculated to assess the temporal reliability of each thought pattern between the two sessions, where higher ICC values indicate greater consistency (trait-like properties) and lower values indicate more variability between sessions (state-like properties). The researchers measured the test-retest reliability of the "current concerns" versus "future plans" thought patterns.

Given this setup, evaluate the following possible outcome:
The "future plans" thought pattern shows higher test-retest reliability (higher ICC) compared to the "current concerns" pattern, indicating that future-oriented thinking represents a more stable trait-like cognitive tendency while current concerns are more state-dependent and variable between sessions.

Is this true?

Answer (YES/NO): YES